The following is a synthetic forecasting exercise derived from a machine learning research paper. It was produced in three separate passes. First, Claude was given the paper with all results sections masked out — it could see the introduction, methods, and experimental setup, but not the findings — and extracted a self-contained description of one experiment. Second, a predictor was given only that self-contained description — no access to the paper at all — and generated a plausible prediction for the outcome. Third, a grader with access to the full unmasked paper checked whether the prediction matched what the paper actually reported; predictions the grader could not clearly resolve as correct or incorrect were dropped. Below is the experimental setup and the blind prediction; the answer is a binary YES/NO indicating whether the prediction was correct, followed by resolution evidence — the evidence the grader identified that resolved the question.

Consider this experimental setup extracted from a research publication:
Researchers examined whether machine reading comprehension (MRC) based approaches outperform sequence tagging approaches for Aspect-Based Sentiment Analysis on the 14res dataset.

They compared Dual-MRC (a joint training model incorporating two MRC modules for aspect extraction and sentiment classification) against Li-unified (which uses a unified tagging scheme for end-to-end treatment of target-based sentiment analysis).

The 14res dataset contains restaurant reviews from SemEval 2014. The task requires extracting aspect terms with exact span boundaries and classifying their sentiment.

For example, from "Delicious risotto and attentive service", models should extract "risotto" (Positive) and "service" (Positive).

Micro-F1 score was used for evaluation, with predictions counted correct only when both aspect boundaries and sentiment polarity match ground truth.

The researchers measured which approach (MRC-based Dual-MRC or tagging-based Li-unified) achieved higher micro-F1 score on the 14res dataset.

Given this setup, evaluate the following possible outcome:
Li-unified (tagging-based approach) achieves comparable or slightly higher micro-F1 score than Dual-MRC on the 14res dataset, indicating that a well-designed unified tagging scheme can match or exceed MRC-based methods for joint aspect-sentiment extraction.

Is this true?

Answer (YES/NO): NO